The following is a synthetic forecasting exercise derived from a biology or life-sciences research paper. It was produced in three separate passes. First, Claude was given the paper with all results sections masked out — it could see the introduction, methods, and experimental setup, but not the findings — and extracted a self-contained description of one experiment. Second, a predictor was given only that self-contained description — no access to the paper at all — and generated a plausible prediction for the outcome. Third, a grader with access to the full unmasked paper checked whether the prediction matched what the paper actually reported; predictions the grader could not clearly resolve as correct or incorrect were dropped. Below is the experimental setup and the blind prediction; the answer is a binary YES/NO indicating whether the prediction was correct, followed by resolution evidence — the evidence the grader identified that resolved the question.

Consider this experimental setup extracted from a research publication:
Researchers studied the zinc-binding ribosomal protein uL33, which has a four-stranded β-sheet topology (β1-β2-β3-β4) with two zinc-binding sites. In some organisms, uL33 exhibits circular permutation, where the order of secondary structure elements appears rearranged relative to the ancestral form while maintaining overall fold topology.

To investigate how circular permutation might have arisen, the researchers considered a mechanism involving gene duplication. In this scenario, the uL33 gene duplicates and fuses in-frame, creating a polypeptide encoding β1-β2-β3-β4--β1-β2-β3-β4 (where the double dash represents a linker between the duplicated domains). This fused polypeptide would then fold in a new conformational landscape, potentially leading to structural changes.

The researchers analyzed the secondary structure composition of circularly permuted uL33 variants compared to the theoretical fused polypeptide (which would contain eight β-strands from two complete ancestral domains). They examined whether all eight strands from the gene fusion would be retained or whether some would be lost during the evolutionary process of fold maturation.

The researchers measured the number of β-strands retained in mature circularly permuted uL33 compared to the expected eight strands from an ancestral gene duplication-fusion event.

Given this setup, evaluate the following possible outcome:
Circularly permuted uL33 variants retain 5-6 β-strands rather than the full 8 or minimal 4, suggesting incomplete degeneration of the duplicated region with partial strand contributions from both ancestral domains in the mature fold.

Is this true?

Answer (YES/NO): NO